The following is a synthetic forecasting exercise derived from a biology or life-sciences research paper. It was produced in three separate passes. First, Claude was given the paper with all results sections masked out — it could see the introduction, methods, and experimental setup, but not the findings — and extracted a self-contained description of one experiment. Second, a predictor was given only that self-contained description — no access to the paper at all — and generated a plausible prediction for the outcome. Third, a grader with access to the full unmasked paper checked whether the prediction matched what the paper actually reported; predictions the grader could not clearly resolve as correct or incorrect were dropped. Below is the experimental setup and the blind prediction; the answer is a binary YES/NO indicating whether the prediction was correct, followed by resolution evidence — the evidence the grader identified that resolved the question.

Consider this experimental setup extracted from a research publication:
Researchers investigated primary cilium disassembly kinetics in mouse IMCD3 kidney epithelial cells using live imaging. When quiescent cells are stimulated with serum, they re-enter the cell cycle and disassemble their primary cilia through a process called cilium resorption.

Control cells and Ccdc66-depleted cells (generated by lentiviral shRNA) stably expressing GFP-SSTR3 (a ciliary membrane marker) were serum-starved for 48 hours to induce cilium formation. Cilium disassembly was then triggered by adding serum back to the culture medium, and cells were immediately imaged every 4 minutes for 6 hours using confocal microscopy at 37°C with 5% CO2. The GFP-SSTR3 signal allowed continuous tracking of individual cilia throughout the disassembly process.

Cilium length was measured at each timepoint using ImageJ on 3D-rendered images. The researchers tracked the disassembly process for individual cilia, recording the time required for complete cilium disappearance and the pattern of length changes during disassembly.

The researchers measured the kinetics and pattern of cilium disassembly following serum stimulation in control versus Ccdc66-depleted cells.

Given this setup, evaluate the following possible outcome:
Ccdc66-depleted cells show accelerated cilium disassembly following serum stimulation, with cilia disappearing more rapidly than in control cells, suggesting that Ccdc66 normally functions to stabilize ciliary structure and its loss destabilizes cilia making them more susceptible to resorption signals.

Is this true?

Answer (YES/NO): YES